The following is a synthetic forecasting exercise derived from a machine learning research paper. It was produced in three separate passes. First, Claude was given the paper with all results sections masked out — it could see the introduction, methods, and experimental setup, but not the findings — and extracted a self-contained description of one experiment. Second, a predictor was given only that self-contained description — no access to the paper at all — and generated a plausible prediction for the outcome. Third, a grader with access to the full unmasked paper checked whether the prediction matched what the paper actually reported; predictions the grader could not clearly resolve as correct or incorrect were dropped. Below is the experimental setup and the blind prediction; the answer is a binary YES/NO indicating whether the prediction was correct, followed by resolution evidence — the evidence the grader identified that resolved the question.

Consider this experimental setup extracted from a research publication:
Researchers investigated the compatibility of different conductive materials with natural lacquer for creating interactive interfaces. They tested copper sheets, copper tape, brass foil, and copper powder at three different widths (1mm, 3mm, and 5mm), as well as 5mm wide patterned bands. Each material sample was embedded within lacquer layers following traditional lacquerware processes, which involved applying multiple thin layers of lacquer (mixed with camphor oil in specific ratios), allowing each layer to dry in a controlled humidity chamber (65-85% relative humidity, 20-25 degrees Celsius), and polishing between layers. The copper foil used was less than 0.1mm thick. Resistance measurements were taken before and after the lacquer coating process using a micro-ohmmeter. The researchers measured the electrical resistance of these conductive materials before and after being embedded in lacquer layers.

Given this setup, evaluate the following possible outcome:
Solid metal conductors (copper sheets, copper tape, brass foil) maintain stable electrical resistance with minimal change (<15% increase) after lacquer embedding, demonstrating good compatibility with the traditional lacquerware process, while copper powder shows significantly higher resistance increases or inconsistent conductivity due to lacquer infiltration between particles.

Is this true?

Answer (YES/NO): NO